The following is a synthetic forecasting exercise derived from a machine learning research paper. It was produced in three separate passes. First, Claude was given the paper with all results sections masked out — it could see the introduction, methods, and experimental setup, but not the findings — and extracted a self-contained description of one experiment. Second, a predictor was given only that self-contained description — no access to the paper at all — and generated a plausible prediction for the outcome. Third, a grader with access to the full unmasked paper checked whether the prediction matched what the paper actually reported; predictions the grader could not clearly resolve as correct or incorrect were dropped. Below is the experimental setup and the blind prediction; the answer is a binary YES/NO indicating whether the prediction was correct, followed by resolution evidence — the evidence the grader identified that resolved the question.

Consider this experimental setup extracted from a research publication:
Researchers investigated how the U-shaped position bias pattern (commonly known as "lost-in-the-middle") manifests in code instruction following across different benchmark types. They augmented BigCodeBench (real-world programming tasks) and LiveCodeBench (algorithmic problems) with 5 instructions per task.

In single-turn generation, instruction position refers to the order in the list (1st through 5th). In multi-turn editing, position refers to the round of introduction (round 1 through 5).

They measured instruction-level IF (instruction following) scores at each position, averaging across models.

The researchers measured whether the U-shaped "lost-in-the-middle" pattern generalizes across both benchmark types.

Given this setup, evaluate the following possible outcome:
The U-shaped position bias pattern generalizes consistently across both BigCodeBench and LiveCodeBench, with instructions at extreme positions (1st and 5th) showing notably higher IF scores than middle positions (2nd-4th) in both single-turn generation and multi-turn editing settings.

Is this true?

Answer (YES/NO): NO